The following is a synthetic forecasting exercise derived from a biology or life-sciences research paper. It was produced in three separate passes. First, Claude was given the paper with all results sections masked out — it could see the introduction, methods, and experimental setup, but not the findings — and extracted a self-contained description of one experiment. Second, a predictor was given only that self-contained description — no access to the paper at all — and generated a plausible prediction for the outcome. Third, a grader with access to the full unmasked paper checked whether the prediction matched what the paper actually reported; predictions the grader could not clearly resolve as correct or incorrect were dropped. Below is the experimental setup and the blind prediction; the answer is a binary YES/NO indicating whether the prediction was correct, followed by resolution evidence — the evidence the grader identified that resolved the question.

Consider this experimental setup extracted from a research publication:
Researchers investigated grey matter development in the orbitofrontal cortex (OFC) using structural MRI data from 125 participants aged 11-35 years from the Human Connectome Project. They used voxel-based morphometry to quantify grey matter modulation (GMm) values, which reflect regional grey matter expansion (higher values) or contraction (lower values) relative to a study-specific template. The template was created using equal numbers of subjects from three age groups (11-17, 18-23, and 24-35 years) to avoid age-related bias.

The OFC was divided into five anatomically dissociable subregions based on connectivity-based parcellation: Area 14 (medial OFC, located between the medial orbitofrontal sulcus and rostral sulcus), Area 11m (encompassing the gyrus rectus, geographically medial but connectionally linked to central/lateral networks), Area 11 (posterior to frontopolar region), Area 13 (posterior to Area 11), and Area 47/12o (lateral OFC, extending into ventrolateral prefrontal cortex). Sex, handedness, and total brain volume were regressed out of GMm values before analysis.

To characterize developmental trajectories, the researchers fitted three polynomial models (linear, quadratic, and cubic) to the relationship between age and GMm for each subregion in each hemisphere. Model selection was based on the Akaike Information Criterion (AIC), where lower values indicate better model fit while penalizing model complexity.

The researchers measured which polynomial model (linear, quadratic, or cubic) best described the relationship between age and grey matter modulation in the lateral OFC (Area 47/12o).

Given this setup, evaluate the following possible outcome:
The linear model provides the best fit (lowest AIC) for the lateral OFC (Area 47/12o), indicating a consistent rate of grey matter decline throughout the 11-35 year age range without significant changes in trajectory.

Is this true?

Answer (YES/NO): NO